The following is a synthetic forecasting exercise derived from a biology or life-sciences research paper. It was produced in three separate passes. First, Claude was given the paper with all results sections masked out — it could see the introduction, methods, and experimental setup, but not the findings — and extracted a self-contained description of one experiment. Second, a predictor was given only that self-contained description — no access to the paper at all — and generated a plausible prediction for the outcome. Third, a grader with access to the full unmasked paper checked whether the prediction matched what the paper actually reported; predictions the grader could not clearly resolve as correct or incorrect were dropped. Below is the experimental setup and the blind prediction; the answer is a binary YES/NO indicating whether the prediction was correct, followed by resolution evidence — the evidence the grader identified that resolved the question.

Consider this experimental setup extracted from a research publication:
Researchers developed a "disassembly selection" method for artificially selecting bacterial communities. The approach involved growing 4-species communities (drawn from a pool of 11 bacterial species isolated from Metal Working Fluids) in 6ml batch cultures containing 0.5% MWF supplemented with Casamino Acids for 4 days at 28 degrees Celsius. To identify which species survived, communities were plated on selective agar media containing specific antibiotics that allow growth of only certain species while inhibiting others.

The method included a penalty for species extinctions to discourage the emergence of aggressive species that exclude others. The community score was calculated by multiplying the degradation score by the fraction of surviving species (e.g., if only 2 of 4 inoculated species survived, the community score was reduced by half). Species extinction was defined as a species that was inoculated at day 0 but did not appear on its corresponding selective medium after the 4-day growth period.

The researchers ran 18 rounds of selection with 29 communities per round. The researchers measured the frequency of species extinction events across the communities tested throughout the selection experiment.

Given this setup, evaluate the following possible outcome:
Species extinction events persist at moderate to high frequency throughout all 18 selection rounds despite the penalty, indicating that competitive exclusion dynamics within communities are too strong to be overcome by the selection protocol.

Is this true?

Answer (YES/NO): NO